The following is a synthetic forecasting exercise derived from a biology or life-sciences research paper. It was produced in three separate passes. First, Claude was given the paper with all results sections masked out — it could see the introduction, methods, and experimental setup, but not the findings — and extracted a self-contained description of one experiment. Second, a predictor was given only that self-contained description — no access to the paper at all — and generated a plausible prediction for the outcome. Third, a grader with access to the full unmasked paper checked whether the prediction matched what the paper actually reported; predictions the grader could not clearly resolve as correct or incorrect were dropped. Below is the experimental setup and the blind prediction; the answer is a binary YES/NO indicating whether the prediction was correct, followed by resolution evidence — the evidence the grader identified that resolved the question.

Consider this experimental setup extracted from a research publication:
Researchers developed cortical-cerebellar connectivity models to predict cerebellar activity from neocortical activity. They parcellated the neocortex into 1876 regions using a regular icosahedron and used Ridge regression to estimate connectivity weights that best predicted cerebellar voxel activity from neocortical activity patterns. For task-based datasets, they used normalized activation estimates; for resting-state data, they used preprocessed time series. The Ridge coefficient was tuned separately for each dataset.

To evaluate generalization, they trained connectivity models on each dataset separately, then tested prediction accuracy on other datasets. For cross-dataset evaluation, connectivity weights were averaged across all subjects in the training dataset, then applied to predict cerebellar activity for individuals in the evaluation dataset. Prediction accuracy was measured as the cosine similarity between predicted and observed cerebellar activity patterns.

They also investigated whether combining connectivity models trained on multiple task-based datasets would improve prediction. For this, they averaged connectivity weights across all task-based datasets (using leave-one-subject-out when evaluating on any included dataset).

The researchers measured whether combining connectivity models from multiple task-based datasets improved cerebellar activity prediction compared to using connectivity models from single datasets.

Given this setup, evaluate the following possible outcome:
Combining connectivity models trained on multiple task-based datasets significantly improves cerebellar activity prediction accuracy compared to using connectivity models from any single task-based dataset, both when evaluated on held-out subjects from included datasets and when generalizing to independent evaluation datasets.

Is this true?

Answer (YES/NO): YES